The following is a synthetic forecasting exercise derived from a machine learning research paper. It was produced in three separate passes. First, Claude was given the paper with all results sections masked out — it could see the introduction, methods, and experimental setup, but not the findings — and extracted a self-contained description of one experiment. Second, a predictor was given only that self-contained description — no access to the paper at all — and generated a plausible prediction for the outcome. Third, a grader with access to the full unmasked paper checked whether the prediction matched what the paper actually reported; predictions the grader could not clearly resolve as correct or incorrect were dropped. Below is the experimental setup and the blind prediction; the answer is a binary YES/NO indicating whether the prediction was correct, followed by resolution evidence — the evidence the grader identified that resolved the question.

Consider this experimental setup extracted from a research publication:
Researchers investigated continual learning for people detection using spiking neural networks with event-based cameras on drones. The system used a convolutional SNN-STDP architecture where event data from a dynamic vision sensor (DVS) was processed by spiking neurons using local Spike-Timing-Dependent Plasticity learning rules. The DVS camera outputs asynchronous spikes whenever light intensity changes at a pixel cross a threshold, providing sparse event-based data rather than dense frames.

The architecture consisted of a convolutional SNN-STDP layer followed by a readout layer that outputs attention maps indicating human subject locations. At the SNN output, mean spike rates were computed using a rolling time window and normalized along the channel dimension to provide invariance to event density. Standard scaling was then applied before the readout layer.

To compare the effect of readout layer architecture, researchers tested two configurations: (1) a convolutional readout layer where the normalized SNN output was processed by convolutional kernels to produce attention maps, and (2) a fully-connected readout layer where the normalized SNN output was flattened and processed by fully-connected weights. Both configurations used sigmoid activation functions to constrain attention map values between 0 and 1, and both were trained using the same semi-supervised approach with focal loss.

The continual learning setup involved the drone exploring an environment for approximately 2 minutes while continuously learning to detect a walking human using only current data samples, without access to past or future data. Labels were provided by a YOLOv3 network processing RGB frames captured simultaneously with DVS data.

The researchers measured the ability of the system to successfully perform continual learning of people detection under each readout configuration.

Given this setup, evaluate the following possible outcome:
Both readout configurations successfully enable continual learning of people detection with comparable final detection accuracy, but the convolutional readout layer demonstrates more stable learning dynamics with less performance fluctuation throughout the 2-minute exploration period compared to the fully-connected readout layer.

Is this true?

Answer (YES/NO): NO